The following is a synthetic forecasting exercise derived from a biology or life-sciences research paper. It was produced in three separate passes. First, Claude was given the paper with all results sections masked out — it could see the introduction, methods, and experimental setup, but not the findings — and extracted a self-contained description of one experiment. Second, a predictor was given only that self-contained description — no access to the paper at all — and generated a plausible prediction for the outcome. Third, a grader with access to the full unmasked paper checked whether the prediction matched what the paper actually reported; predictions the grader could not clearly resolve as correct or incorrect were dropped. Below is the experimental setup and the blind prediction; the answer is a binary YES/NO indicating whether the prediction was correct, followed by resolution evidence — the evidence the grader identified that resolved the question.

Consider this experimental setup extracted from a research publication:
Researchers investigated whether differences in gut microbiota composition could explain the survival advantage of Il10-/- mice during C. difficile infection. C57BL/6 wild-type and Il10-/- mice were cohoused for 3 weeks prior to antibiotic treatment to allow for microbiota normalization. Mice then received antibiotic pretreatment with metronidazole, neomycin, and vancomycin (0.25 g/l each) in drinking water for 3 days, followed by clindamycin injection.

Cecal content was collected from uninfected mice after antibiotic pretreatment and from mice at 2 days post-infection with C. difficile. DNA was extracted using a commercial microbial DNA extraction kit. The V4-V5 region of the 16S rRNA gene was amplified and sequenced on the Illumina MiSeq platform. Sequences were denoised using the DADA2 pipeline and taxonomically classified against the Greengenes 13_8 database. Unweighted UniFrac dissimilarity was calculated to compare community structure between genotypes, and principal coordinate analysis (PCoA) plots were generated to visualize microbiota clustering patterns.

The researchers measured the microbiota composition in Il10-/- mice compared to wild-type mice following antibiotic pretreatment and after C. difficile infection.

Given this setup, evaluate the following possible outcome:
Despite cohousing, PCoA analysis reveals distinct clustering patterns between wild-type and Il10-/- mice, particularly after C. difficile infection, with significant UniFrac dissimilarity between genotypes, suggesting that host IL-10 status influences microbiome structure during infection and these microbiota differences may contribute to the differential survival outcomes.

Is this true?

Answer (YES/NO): NO